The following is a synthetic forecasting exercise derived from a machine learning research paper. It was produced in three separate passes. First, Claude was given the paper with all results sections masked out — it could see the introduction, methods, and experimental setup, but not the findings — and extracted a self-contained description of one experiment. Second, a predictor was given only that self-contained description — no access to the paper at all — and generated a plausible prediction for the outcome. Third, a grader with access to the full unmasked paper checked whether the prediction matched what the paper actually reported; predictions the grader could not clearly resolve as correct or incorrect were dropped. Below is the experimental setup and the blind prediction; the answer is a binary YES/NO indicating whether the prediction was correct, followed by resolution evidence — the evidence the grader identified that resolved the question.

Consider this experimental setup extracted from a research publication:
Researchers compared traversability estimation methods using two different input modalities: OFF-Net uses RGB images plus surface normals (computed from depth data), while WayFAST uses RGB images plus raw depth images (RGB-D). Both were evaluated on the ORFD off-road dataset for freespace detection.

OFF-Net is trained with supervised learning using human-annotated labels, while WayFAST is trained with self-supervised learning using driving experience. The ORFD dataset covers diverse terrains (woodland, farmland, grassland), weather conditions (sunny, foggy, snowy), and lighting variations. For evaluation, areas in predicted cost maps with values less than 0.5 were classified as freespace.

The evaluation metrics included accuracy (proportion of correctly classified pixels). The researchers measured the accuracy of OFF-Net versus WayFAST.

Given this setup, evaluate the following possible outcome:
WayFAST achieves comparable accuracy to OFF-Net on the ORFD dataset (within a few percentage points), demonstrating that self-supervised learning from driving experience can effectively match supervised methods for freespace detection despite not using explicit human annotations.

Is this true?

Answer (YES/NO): NO